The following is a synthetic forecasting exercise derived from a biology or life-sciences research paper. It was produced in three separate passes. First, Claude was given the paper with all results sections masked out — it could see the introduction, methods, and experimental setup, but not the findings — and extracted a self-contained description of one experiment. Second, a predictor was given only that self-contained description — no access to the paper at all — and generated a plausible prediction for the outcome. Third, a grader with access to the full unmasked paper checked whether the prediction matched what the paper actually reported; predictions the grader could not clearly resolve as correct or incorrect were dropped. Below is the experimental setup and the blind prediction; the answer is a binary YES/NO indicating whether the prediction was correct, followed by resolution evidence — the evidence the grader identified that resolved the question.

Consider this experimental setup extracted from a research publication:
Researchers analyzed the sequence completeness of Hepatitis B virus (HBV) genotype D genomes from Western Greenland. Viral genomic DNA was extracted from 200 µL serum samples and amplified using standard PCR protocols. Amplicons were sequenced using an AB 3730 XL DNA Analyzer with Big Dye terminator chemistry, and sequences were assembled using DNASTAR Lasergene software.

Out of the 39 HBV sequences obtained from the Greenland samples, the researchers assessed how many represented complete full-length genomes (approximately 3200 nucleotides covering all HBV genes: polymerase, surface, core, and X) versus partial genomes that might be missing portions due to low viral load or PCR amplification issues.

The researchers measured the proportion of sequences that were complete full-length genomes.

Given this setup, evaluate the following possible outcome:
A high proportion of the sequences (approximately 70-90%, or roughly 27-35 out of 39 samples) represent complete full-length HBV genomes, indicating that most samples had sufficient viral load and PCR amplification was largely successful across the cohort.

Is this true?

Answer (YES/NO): NO